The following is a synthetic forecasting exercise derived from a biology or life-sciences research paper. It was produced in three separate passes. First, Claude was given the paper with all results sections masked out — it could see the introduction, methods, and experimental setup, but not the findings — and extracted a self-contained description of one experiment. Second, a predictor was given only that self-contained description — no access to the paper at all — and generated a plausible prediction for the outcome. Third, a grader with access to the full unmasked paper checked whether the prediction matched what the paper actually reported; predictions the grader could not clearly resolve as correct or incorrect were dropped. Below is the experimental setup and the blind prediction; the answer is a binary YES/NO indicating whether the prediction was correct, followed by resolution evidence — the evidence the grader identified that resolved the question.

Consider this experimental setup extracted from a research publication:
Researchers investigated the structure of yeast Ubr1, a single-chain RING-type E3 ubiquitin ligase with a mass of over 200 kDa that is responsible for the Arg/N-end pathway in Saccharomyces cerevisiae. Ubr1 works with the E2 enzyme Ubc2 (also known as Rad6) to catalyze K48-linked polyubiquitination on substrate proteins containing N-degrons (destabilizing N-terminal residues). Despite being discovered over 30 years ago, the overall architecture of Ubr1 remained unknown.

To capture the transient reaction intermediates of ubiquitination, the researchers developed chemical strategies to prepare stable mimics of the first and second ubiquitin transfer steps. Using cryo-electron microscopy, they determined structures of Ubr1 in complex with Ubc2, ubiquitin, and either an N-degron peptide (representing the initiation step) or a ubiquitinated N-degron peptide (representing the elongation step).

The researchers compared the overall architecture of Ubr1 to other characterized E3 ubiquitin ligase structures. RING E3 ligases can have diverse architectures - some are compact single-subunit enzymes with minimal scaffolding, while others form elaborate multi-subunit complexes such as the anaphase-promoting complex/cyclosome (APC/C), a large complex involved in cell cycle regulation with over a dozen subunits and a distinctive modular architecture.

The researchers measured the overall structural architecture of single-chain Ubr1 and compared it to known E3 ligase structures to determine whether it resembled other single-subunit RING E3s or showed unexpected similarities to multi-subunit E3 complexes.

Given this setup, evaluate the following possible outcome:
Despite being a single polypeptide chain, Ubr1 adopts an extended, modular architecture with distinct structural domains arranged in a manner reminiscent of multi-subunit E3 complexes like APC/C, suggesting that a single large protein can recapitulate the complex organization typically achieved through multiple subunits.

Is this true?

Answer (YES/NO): YES